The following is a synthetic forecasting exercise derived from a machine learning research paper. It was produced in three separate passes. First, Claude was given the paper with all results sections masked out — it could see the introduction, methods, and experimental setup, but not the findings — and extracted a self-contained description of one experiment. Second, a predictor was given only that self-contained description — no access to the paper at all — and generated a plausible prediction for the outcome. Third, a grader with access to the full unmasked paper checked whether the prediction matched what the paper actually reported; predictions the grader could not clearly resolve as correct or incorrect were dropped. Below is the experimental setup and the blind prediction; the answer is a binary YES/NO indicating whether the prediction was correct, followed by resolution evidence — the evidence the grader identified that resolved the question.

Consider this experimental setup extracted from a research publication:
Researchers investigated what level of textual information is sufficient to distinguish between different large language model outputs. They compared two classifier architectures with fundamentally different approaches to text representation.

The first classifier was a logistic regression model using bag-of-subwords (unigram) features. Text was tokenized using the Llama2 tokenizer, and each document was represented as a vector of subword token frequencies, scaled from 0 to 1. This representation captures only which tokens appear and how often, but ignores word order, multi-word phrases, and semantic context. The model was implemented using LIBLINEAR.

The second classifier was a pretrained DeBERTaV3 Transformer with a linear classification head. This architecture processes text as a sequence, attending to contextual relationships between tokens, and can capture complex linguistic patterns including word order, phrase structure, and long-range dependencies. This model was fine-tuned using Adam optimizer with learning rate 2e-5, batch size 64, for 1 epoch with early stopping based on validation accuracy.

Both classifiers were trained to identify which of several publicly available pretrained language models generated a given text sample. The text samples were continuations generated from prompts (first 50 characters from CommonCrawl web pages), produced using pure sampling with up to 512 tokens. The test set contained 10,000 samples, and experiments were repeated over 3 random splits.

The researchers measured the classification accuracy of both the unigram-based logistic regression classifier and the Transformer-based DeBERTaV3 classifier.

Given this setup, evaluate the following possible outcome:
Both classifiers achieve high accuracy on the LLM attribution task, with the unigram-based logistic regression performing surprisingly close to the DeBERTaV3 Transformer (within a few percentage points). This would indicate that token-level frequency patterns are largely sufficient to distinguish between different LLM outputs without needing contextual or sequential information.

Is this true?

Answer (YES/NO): NO